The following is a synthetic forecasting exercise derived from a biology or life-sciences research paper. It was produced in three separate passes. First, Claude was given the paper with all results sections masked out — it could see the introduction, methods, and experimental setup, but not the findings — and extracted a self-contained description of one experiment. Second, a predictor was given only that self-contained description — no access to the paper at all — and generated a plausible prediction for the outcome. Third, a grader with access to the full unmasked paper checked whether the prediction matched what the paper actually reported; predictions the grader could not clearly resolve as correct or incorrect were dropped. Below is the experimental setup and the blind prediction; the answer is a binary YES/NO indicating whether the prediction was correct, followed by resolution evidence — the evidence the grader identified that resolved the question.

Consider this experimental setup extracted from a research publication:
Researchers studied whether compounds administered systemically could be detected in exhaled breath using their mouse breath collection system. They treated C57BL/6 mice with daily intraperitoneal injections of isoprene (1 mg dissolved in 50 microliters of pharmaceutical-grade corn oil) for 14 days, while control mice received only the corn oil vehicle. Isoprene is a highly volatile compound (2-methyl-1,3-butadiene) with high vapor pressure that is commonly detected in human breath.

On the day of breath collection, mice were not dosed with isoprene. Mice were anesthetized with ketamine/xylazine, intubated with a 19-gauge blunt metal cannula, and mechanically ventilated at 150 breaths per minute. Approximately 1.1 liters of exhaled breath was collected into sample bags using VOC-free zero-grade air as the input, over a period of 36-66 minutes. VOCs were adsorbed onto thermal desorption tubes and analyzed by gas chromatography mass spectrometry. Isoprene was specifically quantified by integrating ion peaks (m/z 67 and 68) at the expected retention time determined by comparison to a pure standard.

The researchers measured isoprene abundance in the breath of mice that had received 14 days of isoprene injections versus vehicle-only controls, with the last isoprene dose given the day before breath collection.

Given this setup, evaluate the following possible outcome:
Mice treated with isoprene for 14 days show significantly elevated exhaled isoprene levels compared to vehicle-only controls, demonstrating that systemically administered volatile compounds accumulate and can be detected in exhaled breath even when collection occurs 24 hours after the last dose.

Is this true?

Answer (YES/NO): YES